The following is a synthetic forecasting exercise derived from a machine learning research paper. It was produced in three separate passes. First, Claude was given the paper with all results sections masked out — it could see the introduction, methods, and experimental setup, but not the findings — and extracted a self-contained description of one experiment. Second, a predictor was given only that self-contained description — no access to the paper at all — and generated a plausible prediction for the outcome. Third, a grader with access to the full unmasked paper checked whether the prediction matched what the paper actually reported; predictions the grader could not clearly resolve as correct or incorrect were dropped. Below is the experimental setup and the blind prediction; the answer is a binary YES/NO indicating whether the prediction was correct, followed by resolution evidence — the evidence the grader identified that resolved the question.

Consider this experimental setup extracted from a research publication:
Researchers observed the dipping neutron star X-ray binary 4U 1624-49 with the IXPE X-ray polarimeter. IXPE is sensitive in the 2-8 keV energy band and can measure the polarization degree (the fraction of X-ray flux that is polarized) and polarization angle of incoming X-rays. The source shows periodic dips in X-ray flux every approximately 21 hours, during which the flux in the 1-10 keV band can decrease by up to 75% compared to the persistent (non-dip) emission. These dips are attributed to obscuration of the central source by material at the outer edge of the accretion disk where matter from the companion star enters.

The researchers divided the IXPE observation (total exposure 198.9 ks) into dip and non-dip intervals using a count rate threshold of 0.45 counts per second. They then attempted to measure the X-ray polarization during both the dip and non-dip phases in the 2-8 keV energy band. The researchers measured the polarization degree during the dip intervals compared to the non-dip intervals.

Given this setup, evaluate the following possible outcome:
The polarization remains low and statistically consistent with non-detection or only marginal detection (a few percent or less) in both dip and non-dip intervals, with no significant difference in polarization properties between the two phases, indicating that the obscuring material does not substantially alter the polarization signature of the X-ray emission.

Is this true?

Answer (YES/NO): NO